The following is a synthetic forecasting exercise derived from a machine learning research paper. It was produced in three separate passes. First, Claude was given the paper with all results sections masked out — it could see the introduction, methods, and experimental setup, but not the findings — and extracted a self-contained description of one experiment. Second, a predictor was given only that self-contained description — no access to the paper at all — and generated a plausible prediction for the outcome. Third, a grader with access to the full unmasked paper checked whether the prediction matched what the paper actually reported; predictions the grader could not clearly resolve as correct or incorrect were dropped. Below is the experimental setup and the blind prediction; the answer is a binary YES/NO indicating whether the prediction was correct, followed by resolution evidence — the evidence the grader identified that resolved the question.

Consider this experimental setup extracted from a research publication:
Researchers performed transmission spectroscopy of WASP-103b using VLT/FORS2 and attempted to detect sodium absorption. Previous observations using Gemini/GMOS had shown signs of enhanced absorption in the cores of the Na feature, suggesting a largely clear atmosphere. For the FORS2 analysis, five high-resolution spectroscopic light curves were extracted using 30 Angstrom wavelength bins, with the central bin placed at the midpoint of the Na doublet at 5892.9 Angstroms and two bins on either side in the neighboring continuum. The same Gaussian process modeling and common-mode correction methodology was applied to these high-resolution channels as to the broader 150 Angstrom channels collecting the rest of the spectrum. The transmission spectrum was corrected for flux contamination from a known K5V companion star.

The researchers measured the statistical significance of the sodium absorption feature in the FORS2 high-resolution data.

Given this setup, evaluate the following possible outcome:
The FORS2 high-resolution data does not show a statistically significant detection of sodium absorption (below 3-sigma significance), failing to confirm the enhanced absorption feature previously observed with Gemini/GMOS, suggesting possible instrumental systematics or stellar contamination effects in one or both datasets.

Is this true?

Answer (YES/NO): YES